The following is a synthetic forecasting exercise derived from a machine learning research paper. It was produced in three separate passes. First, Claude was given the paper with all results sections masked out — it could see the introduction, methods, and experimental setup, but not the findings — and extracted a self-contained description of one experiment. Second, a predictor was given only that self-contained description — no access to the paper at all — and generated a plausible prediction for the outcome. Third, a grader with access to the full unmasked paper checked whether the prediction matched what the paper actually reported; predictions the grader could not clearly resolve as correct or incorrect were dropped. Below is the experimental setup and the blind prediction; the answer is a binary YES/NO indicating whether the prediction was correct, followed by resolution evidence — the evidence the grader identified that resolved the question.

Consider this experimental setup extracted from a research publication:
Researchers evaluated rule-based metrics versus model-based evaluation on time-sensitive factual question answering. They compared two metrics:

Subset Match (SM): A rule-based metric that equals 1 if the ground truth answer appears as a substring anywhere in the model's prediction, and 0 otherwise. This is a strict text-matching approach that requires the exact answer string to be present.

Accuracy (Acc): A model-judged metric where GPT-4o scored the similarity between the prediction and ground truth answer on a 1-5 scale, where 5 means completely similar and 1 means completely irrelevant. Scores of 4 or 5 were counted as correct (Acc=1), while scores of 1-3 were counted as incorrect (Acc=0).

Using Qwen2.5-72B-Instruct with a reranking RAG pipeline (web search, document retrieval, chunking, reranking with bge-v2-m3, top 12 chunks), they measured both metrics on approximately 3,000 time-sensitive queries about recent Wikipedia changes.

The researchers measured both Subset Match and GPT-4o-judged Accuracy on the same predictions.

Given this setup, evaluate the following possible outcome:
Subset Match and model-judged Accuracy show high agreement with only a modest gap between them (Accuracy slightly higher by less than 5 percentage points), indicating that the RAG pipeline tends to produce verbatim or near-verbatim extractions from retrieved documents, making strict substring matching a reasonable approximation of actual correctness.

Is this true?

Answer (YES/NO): YES